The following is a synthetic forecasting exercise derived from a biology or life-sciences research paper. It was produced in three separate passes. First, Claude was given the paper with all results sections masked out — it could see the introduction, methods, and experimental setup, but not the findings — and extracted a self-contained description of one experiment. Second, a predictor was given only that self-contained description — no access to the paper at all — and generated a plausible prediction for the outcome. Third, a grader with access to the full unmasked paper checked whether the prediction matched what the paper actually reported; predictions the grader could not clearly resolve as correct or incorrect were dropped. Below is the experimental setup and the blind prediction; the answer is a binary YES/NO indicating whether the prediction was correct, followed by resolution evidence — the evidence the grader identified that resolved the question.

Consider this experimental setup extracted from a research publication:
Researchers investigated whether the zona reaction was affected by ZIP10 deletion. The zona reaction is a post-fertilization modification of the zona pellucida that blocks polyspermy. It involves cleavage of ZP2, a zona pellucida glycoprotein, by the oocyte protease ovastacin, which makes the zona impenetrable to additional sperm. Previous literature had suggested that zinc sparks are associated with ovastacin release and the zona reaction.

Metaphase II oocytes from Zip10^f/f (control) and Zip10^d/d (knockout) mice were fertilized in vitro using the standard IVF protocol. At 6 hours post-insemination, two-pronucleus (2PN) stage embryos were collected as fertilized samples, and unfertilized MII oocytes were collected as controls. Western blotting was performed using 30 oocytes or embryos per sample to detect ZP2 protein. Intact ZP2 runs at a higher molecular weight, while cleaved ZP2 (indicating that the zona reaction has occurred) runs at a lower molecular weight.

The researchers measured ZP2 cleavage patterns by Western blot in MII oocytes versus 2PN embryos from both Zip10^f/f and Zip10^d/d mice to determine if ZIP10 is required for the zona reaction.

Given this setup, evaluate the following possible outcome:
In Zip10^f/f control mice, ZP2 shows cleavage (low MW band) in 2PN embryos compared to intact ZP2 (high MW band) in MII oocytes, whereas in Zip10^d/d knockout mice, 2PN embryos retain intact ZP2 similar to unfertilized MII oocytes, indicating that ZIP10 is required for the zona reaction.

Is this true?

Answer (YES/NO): NO